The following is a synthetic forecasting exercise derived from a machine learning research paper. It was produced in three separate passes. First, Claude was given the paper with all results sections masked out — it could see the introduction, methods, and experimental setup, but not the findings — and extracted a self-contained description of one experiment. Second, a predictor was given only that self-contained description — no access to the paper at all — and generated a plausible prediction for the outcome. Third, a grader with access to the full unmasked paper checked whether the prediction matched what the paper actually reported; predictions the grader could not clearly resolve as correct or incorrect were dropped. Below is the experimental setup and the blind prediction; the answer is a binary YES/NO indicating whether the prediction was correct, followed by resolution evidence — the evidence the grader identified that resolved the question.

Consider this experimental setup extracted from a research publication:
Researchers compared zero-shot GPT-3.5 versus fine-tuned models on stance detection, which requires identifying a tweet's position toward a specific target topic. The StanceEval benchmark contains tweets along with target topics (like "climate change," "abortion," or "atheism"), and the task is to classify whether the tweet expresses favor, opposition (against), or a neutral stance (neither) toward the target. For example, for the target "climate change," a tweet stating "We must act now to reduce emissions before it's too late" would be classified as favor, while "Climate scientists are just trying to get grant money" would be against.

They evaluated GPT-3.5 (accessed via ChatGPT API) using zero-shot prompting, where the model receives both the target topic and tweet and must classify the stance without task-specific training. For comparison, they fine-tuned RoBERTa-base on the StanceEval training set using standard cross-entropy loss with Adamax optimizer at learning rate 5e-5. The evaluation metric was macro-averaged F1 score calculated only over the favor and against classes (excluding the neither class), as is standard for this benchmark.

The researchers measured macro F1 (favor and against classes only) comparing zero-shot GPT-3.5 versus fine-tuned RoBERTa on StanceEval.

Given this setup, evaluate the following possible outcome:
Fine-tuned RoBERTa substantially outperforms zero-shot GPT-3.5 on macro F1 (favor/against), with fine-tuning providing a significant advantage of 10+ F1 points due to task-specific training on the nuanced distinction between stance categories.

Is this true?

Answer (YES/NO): YES